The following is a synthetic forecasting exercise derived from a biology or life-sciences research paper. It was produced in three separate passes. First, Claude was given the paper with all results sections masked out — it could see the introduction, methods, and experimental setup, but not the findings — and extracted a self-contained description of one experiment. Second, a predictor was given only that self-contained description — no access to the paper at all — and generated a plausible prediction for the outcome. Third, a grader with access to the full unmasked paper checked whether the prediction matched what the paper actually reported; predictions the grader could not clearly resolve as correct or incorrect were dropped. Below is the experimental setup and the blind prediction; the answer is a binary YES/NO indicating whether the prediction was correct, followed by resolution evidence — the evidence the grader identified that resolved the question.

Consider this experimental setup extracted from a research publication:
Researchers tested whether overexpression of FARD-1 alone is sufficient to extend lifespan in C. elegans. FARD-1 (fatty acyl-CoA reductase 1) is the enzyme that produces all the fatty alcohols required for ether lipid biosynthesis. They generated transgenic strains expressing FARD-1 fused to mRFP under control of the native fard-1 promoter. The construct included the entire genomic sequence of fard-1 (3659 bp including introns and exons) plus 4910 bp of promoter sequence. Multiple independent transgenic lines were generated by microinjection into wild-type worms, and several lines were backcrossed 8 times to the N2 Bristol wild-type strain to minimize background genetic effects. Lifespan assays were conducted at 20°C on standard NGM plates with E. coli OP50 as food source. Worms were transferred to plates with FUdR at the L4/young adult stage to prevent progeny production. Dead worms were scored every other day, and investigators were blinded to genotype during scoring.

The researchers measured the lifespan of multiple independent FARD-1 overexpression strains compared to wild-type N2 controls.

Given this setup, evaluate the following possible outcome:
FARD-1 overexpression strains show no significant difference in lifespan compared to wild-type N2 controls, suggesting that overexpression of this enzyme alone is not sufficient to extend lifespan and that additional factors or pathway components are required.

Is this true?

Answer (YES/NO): NO